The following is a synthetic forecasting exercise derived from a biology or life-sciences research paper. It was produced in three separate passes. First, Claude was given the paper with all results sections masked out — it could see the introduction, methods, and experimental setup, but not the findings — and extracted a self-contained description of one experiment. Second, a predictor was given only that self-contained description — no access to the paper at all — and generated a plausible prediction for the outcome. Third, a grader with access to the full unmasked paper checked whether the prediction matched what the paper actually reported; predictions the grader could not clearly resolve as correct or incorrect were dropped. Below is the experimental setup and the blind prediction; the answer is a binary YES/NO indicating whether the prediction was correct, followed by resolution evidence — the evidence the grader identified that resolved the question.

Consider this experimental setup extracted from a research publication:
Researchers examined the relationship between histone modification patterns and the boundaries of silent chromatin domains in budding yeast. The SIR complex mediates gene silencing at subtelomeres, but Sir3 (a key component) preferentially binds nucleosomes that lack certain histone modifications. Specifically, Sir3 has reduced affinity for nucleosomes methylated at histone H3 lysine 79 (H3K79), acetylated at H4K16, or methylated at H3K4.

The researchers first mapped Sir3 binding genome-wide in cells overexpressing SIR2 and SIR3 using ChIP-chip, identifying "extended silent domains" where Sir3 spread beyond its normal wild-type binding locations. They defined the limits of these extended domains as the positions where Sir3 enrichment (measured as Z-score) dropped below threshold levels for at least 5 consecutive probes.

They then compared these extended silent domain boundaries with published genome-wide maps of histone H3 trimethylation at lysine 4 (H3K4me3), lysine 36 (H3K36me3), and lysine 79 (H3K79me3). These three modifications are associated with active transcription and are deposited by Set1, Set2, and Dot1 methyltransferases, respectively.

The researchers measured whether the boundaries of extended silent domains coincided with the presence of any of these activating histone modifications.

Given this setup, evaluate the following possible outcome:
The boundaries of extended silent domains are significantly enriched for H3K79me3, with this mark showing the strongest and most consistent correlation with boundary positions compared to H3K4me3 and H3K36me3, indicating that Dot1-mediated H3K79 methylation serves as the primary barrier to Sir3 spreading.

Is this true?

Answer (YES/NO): NO